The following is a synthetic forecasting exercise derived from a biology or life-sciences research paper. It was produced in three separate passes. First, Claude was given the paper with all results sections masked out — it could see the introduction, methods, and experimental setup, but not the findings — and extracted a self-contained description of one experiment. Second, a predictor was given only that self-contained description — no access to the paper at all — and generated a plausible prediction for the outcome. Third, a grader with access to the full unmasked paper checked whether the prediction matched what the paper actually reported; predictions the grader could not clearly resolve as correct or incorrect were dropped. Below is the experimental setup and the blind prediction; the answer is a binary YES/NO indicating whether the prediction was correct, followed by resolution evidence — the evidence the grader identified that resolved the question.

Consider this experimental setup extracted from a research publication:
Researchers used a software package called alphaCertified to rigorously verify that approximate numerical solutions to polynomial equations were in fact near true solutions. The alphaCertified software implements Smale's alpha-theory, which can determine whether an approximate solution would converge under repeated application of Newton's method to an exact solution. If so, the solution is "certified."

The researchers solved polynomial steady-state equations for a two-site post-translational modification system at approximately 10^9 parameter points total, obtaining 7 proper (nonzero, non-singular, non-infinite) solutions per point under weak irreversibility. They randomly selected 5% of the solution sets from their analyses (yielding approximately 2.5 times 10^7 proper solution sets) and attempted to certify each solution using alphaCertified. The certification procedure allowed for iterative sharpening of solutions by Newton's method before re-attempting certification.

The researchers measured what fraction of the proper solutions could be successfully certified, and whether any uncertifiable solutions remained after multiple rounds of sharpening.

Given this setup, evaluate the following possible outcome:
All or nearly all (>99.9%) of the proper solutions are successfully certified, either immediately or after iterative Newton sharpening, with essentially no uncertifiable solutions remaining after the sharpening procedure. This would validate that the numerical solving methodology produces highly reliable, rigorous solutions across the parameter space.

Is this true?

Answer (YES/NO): YES